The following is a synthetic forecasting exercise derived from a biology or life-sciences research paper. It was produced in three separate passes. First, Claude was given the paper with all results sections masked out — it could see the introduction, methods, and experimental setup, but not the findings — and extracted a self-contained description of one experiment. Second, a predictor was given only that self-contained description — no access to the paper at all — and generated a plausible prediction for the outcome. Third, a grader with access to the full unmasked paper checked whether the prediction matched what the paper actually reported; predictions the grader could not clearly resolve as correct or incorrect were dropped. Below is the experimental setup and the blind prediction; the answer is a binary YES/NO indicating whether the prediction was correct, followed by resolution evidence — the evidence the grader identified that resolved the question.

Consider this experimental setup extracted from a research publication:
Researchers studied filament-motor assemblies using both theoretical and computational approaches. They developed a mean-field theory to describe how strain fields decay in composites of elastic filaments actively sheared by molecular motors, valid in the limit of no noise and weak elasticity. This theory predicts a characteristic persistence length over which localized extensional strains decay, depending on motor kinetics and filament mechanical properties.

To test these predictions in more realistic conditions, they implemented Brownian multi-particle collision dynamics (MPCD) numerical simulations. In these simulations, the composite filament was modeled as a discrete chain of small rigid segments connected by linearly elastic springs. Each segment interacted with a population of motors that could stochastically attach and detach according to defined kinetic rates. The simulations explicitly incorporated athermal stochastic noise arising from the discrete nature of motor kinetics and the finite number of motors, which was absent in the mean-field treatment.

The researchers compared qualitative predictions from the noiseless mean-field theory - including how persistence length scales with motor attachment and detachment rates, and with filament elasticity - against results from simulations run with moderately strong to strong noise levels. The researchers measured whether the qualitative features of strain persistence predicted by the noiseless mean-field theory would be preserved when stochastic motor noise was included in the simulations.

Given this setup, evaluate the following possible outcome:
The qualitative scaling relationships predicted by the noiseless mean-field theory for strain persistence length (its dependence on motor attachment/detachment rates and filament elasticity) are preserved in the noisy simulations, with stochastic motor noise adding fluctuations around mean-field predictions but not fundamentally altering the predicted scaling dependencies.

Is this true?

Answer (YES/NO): YES